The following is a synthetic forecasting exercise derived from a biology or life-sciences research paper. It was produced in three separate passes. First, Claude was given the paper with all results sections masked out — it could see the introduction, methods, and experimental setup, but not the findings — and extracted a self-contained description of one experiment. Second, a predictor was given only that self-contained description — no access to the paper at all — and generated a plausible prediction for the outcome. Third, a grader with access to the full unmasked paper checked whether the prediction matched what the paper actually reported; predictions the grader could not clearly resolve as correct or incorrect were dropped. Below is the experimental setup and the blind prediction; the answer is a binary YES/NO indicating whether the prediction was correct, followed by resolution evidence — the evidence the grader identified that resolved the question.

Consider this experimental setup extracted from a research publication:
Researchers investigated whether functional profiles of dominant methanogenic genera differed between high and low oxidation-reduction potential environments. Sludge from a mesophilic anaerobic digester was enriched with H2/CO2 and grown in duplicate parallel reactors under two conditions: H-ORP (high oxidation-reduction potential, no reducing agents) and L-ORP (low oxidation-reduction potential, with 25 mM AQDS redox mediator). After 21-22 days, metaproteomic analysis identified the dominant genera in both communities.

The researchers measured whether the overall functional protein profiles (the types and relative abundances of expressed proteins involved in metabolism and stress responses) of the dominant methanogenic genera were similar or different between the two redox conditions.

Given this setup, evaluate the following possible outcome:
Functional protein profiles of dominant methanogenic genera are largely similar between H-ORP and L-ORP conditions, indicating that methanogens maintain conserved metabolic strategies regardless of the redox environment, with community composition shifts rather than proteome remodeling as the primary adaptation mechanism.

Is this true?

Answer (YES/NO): NO